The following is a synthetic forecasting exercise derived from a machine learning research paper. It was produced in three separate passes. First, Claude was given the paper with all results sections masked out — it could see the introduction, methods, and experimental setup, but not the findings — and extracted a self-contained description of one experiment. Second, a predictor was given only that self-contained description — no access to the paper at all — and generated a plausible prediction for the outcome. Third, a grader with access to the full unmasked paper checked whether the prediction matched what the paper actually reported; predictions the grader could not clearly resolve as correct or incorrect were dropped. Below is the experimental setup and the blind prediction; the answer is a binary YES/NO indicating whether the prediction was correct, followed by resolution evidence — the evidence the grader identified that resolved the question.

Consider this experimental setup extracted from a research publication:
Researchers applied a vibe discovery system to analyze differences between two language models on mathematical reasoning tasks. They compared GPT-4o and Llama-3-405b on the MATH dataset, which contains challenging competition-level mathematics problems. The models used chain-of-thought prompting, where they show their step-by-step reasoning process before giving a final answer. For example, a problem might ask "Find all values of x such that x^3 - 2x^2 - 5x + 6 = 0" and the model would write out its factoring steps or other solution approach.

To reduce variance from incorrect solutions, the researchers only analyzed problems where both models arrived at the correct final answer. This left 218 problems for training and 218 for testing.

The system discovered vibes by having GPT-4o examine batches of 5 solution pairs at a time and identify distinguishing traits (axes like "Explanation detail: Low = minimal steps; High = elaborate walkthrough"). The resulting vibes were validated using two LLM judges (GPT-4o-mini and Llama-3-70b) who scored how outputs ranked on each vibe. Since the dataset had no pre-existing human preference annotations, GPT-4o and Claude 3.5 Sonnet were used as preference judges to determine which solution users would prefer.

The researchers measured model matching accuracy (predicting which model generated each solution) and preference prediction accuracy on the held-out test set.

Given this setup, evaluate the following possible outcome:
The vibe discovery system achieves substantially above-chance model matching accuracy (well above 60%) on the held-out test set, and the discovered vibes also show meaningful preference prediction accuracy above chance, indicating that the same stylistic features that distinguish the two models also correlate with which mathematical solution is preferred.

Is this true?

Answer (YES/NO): YES